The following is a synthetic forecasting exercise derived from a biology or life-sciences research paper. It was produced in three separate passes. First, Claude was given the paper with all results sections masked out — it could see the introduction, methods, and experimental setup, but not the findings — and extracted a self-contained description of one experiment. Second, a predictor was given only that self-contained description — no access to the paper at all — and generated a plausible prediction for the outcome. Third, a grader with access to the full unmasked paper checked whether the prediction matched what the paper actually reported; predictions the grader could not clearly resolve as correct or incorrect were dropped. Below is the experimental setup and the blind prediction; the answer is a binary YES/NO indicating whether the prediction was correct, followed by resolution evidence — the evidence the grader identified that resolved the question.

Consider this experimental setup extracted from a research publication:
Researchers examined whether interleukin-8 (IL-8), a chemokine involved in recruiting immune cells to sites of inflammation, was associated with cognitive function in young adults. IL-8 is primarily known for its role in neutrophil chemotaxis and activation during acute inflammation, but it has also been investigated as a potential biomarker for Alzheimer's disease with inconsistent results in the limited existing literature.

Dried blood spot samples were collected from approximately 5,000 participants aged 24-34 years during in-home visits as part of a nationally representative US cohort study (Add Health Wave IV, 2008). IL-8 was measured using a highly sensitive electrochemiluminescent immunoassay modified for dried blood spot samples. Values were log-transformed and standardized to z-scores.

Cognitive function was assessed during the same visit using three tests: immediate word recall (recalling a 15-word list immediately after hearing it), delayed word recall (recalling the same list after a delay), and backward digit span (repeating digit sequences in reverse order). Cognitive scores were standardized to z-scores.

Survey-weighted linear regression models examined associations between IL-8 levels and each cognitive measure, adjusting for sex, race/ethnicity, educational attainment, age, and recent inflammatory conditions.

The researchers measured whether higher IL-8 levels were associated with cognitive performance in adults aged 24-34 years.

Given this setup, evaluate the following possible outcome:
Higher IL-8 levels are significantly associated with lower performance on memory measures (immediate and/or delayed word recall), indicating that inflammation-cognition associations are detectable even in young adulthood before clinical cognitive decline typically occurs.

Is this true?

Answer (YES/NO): NO